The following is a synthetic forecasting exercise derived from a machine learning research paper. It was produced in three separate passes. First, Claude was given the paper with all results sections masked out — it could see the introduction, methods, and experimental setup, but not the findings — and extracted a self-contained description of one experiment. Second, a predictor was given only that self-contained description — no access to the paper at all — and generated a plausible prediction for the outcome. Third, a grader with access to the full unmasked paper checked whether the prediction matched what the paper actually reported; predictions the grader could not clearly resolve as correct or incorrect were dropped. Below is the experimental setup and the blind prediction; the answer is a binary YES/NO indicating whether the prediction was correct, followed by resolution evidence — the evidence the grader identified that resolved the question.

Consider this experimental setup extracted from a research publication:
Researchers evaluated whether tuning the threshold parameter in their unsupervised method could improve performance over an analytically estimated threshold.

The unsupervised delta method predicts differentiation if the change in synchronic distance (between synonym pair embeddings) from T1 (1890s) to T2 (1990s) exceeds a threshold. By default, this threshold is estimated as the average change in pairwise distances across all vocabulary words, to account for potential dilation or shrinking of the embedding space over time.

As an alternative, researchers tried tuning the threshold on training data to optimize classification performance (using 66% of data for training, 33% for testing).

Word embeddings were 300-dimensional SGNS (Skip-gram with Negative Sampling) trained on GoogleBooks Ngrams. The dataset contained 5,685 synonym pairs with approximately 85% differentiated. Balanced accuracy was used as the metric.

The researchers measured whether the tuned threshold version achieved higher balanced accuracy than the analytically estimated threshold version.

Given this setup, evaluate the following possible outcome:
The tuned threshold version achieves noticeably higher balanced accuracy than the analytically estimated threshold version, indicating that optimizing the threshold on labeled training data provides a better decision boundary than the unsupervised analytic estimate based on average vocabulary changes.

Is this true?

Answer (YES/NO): NO